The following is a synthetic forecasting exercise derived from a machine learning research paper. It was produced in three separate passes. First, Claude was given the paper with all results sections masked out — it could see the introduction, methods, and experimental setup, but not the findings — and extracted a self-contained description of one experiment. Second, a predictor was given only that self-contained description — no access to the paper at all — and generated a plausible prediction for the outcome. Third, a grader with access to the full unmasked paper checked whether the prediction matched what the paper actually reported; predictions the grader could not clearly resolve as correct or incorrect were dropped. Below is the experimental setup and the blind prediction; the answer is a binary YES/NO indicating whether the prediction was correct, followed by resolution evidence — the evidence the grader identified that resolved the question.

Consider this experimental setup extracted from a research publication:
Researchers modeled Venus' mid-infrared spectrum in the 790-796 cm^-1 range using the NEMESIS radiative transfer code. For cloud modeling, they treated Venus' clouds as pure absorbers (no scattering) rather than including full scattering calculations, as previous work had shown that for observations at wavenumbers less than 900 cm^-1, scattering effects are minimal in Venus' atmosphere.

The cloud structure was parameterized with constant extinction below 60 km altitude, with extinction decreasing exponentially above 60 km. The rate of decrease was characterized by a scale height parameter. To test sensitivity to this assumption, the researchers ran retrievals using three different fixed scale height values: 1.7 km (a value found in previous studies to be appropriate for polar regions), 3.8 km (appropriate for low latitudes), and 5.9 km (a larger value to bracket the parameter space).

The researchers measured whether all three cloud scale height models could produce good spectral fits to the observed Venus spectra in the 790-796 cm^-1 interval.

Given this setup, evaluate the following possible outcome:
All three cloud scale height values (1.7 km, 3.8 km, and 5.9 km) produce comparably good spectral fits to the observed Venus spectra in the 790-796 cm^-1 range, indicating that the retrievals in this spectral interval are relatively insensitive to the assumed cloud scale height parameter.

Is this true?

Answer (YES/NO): YES